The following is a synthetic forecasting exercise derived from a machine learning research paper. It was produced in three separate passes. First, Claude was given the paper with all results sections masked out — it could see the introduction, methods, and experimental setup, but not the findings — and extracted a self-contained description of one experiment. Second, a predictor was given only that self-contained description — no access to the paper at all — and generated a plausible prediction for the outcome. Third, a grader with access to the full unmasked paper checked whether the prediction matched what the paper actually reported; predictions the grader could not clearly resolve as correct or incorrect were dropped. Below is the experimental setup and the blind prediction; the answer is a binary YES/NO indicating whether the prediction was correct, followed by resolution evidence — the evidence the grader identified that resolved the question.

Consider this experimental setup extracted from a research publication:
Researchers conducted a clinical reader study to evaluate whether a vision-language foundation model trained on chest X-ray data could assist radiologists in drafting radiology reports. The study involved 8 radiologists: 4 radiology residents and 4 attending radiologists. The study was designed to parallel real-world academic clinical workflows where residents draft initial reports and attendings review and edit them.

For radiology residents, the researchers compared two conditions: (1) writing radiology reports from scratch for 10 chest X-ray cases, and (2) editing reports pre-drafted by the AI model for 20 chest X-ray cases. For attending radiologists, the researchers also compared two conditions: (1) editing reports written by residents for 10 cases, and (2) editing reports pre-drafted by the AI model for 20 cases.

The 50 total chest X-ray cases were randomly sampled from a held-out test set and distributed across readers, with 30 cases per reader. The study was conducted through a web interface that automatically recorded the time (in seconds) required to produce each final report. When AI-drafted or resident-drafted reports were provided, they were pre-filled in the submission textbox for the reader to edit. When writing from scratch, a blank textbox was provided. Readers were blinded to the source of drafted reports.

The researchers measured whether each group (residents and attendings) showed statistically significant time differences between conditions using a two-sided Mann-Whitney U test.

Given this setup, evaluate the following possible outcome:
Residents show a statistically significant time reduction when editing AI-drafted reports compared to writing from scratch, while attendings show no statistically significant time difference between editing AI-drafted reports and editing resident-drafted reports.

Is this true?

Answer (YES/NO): YES